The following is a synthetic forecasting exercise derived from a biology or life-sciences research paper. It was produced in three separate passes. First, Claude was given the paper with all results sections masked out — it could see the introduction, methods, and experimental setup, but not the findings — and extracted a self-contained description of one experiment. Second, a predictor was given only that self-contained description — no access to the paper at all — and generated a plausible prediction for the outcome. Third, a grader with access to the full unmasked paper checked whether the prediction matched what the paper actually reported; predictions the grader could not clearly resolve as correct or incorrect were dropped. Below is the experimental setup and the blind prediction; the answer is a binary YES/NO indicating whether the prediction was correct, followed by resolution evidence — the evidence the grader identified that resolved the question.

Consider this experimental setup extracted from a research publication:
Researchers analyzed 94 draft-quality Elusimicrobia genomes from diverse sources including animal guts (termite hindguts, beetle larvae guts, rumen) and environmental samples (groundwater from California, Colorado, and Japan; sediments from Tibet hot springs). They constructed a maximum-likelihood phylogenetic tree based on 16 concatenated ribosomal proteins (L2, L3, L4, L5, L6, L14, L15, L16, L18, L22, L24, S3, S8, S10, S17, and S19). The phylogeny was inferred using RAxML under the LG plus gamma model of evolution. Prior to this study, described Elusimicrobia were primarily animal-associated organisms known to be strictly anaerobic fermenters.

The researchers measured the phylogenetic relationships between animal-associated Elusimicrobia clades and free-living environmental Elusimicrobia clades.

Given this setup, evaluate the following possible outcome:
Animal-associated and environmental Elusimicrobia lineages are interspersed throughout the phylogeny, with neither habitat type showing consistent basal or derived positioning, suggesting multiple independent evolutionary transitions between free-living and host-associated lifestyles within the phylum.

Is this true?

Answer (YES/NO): NO